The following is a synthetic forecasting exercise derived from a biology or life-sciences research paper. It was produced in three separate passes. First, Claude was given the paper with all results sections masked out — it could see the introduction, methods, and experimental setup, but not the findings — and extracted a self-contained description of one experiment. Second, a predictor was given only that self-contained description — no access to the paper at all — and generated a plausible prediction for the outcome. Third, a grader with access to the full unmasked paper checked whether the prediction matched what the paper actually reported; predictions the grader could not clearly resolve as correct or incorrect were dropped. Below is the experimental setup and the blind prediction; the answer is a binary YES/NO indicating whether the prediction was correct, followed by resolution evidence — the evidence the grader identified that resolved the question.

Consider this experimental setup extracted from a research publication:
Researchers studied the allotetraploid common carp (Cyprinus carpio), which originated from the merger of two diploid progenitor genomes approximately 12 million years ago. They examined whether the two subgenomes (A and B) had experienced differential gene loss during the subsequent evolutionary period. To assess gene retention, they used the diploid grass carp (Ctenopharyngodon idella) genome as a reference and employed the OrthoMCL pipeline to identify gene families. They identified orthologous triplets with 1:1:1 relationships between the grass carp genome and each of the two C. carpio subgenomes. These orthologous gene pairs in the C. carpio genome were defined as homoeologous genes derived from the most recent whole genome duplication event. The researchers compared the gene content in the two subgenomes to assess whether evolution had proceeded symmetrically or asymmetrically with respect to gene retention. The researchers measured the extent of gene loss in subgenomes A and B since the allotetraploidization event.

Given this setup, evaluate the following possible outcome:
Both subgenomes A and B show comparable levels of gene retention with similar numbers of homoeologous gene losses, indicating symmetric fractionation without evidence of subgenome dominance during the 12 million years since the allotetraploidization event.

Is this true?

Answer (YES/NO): NO